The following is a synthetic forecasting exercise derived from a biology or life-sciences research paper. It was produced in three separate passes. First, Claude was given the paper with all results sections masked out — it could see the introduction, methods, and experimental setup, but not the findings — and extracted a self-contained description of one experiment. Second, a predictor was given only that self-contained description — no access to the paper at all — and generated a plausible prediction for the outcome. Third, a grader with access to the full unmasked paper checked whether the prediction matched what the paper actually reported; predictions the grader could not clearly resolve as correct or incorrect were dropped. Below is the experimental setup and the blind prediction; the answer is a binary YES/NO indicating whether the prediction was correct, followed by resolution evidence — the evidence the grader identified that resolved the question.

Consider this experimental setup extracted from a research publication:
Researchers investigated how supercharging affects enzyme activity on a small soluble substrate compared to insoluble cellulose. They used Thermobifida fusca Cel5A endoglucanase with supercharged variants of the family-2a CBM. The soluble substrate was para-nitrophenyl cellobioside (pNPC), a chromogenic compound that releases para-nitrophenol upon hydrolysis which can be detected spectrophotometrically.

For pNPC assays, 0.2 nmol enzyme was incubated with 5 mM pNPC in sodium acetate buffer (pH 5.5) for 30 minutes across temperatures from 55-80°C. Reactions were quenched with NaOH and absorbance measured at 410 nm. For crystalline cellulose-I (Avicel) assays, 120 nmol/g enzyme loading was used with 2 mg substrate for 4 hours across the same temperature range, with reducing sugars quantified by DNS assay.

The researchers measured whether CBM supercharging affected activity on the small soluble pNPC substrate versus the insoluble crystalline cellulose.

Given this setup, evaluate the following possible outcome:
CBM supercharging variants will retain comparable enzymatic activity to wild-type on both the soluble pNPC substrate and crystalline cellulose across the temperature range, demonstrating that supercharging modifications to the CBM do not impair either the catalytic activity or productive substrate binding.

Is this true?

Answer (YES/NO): NO